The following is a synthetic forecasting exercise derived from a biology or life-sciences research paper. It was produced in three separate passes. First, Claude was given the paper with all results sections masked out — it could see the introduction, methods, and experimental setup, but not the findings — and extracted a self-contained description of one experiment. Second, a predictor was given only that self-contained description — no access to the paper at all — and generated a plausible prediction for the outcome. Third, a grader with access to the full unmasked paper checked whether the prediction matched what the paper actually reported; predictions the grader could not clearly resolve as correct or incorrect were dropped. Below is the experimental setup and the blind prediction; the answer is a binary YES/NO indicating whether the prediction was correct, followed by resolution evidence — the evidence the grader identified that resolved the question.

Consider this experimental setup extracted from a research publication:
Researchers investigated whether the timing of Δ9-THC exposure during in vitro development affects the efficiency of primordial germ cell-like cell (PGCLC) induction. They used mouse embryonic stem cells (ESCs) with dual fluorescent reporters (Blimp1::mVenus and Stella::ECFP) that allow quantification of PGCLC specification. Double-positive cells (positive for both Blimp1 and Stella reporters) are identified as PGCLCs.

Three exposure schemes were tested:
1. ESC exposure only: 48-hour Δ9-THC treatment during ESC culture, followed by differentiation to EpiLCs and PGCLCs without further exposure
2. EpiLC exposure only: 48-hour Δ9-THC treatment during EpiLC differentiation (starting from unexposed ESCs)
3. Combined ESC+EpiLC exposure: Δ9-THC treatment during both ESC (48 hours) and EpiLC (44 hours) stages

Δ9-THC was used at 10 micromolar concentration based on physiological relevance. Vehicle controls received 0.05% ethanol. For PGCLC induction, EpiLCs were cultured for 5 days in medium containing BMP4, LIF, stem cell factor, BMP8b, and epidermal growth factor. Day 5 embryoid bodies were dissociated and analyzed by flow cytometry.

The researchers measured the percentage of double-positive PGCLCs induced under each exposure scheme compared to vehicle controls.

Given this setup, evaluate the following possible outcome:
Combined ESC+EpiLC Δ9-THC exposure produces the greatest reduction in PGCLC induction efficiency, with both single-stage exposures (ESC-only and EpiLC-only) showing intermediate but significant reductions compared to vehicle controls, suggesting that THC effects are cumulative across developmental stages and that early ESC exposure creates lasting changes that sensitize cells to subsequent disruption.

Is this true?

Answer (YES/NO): NO